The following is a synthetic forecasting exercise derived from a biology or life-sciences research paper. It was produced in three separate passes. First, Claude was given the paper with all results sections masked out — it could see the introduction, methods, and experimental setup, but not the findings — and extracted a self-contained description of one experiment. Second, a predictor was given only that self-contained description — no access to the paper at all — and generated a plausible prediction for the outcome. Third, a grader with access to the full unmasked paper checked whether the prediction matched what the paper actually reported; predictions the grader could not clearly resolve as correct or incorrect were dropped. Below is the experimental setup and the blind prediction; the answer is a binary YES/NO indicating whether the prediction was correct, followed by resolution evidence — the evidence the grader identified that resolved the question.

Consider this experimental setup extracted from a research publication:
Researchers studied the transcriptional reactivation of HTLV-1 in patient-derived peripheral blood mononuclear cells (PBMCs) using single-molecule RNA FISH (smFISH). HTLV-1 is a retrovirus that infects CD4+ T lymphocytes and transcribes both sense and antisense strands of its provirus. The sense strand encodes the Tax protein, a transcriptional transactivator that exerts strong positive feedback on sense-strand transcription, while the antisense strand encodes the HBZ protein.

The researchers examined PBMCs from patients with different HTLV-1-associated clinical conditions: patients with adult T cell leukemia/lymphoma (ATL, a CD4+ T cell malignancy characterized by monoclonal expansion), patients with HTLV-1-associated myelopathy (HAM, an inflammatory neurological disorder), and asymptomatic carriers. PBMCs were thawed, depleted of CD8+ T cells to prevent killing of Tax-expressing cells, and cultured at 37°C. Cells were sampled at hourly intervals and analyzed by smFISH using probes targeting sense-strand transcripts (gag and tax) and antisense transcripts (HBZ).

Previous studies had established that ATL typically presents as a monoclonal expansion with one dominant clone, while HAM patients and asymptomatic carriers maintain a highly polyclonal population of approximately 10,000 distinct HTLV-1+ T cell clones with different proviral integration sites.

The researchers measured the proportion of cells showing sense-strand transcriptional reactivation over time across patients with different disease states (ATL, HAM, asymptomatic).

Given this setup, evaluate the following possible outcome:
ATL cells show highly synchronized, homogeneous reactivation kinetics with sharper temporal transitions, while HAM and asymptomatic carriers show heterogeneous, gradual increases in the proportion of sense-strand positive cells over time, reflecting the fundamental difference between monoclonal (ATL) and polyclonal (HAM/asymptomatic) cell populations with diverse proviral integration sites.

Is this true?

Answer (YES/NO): NO